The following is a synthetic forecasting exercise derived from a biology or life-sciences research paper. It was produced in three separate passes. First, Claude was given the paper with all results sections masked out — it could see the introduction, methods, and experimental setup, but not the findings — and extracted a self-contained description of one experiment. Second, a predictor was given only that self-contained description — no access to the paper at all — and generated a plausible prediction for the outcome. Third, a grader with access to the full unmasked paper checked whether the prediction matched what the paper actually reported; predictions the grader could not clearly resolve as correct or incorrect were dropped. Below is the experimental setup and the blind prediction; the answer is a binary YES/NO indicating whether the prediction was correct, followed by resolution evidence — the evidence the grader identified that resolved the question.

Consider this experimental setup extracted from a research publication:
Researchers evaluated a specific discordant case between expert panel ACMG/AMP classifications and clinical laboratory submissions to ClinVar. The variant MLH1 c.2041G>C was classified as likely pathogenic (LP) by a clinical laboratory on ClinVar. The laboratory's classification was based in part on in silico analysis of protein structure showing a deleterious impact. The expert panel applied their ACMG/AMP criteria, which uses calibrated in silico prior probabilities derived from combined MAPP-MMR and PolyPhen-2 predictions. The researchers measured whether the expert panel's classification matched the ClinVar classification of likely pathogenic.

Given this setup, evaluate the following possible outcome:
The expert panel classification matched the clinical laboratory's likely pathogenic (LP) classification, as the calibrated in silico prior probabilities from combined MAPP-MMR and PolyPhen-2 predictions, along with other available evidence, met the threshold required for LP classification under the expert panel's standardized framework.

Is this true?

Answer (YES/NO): NO